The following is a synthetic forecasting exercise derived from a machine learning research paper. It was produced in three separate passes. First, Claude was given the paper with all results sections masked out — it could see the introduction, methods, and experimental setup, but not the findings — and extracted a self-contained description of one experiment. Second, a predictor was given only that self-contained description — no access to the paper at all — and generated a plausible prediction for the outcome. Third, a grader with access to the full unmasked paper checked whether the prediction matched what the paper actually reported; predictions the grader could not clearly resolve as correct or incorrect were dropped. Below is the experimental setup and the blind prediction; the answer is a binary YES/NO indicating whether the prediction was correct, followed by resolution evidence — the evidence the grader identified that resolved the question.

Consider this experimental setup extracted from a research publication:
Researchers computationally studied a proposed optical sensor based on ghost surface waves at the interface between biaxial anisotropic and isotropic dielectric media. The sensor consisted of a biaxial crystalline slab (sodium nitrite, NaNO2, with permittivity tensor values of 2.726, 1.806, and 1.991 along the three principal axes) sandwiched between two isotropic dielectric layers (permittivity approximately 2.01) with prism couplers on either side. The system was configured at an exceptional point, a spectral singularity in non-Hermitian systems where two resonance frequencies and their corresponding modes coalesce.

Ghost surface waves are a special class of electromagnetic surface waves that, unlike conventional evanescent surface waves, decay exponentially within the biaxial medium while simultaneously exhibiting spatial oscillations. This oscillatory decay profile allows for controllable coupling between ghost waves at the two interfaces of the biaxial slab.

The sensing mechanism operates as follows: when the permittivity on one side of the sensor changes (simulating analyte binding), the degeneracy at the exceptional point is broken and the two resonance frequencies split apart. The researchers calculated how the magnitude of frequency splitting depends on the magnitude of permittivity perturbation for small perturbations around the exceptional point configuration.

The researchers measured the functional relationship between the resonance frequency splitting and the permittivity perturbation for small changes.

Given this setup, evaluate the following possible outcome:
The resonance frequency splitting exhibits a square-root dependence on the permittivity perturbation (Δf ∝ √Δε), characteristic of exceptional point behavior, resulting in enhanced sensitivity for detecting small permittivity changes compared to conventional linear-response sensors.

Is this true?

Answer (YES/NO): NO